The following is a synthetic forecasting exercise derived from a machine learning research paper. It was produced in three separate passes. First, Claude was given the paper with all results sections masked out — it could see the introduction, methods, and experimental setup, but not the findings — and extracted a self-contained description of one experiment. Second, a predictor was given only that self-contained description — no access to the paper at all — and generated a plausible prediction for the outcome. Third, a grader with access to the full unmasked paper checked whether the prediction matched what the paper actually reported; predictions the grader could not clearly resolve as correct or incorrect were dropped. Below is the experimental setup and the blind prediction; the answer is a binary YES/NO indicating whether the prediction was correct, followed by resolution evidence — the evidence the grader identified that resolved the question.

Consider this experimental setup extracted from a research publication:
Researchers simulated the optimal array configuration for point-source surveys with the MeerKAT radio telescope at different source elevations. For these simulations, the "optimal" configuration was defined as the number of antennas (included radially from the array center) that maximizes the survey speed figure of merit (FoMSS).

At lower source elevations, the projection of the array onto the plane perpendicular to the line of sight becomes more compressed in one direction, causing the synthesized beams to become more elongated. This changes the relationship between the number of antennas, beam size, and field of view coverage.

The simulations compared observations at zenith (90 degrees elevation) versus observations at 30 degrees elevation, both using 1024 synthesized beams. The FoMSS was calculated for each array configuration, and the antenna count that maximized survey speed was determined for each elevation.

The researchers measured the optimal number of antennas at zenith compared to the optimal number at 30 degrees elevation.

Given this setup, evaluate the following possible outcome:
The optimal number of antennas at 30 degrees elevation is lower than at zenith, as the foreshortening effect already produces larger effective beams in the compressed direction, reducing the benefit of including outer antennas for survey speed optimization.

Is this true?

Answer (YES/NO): NO